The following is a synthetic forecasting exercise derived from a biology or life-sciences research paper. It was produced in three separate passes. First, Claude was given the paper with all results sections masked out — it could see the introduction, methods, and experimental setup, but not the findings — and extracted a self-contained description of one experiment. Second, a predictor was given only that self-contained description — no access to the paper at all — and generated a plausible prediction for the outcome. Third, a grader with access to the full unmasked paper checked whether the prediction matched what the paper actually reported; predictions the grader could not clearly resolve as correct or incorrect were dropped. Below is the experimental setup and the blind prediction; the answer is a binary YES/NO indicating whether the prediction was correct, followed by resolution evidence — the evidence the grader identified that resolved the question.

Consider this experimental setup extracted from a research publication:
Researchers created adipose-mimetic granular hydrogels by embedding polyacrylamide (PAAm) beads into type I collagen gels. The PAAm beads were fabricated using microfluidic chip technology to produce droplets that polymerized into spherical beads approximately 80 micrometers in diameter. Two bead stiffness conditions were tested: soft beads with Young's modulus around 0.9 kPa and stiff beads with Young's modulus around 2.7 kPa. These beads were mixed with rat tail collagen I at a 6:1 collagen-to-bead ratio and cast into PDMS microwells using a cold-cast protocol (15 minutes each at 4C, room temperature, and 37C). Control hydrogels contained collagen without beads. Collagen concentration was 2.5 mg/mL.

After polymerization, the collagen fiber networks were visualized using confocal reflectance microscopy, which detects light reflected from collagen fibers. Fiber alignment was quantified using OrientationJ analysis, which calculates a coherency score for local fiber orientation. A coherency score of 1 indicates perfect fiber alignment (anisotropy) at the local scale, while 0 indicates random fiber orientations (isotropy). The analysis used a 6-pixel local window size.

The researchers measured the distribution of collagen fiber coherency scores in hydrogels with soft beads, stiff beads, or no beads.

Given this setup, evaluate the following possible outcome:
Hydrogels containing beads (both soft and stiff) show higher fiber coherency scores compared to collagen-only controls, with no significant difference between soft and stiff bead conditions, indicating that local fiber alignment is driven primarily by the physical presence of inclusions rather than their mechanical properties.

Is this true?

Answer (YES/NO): YES